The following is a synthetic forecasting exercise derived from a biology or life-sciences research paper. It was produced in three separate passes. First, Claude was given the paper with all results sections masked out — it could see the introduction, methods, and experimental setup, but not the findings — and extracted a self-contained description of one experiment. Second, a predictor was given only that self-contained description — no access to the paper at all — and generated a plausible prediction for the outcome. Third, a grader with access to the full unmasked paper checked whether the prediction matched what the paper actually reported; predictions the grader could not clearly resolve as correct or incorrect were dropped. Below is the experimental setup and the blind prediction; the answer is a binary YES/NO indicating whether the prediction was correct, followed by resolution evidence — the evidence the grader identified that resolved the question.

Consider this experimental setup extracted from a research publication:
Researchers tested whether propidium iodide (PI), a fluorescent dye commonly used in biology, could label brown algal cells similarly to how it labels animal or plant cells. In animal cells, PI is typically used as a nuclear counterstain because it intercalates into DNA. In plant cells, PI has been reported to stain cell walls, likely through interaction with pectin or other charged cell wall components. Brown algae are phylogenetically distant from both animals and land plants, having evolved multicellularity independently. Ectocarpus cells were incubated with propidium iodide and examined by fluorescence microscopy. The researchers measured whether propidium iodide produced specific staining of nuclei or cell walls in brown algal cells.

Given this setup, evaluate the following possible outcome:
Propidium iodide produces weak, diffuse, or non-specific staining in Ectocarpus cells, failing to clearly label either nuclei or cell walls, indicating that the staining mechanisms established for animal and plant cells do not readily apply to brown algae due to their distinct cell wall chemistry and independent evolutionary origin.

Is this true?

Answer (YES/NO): NO